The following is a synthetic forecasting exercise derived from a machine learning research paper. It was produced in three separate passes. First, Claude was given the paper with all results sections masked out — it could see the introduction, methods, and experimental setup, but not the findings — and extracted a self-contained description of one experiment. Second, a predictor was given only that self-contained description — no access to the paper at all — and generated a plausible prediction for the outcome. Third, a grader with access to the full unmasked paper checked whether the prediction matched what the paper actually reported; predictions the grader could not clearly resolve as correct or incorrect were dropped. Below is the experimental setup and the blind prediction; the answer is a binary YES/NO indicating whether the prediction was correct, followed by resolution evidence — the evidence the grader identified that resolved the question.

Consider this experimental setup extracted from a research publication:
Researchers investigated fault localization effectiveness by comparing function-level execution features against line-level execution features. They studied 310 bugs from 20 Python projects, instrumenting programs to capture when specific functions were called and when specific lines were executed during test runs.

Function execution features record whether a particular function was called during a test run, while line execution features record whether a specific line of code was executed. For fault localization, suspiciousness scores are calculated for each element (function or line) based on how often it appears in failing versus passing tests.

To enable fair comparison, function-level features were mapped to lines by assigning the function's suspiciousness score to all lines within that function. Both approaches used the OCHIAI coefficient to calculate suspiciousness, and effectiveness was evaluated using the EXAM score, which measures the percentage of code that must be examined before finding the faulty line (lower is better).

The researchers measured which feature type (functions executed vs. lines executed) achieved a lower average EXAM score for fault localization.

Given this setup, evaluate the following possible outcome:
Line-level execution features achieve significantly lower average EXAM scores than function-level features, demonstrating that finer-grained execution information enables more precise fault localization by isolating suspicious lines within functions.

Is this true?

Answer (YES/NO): NO